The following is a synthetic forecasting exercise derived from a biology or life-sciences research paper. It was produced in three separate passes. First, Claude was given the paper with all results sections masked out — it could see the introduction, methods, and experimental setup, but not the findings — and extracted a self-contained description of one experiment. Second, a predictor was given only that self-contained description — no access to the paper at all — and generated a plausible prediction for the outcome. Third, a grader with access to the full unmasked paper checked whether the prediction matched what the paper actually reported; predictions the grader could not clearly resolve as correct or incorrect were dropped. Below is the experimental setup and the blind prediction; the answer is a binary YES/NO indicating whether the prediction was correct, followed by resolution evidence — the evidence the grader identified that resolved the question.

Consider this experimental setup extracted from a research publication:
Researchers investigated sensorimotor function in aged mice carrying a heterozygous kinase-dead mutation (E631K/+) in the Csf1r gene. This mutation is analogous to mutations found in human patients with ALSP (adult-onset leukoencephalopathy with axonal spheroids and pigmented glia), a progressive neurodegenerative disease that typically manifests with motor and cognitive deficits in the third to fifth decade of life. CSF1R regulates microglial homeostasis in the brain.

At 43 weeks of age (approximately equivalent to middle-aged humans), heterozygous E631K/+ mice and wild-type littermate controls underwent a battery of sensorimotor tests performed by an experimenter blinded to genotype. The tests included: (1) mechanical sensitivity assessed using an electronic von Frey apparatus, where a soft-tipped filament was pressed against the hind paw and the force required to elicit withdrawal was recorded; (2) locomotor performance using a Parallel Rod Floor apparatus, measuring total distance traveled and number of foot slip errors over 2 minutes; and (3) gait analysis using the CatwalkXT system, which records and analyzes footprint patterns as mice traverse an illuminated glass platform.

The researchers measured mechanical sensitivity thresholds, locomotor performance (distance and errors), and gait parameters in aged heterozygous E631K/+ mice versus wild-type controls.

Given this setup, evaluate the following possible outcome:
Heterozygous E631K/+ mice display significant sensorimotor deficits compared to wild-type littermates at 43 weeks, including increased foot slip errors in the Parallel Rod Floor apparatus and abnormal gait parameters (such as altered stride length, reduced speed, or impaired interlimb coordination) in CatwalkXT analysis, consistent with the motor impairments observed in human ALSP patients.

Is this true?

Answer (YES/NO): NO